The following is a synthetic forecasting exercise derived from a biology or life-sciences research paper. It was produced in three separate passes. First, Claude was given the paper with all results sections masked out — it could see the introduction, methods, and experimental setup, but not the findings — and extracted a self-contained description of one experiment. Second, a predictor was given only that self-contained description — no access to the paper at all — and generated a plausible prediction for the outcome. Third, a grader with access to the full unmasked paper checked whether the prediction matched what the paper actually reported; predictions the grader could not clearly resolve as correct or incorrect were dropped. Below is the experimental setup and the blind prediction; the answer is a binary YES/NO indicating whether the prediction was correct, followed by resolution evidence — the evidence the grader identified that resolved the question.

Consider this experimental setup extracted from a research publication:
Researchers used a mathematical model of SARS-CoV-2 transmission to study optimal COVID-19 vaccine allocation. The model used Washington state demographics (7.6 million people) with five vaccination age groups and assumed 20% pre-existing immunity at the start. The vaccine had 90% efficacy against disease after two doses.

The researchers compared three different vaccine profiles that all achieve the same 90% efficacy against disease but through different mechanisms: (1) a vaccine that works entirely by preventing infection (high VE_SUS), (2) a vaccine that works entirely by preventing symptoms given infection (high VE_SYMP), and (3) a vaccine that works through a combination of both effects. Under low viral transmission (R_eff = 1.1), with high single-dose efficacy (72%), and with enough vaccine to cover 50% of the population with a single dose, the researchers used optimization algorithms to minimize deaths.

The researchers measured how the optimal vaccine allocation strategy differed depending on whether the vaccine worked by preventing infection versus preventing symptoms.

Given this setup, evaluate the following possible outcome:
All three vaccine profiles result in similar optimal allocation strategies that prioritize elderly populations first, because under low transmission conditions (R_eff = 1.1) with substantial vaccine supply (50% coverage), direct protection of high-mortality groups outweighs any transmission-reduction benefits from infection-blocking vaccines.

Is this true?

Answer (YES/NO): NO